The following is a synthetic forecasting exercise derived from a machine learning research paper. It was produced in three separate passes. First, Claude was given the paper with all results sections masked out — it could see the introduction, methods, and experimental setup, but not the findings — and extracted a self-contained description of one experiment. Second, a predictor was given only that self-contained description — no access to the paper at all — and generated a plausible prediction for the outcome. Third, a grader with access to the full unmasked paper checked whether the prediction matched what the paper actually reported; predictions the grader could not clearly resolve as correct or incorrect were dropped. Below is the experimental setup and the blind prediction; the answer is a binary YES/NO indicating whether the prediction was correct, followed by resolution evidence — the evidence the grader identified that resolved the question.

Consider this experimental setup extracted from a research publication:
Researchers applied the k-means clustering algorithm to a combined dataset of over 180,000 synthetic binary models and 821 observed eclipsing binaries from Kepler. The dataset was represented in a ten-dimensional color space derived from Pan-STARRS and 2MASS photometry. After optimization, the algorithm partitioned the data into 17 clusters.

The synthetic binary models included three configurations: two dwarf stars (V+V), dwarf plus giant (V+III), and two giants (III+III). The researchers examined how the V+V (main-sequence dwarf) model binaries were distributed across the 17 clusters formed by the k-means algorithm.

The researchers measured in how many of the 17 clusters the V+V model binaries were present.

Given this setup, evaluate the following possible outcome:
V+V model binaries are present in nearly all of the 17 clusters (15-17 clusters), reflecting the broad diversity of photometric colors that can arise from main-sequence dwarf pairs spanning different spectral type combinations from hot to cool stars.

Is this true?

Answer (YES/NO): NO